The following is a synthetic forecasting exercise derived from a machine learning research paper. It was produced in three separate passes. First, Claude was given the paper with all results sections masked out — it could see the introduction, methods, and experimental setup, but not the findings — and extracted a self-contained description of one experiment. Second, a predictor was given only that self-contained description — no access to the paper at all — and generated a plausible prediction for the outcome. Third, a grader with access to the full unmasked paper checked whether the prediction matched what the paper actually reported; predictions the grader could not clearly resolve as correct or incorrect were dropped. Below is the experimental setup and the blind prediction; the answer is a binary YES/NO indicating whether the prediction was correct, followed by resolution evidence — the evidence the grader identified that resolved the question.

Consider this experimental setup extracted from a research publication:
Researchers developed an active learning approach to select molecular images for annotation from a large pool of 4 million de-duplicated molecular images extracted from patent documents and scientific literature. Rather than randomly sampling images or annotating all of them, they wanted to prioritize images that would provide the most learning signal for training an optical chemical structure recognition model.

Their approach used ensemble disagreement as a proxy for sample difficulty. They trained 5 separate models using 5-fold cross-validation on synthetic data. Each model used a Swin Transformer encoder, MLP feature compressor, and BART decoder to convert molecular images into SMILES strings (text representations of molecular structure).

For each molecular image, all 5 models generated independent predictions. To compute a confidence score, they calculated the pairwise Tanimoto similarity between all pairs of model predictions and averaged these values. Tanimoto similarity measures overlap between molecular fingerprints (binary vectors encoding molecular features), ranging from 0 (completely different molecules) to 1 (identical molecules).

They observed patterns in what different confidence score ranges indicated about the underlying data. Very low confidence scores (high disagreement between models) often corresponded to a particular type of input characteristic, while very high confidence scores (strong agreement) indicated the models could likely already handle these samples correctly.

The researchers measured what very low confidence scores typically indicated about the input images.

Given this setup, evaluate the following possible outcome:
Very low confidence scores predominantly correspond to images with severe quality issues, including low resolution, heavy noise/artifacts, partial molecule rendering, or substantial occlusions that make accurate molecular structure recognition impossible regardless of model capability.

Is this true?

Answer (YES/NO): YES